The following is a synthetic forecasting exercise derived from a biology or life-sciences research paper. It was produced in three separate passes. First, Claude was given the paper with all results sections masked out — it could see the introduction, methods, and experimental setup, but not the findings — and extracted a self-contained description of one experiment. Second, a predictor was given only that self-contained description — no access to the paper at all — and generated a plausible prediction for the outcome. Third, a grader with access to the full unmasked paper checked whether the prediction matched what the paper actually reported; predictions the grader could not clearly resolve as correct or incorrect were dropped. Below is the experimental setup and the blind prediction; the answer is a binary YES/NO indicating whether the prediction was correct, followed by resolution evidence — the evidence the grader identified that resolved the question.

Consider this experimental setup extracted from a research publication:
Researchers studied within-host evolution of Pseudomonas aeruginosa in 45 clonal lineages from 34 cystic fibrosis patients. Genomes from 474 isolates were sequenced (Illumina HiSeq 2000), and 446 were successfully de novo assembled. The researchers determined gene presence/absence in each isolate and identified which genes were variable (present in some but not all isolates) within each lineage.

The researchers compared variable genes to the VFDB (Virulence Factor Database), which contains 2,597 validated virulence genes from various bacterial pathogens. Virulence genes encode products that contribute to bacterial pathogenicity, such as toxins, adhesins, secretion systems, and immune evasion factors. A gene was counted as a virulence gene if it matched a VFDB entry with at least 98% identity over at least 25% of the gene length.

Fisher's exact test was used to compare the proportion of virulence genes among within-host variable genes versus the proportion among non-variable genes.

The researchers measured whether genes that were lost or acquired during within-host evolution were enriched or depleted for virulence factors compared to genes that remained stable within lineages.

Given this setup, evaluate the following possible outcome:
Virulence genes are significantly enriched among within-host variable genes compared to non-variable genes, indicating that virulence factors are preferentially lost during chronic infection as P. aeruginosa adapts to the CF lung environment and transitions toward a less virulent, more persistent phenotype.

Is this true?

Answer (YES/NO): NO